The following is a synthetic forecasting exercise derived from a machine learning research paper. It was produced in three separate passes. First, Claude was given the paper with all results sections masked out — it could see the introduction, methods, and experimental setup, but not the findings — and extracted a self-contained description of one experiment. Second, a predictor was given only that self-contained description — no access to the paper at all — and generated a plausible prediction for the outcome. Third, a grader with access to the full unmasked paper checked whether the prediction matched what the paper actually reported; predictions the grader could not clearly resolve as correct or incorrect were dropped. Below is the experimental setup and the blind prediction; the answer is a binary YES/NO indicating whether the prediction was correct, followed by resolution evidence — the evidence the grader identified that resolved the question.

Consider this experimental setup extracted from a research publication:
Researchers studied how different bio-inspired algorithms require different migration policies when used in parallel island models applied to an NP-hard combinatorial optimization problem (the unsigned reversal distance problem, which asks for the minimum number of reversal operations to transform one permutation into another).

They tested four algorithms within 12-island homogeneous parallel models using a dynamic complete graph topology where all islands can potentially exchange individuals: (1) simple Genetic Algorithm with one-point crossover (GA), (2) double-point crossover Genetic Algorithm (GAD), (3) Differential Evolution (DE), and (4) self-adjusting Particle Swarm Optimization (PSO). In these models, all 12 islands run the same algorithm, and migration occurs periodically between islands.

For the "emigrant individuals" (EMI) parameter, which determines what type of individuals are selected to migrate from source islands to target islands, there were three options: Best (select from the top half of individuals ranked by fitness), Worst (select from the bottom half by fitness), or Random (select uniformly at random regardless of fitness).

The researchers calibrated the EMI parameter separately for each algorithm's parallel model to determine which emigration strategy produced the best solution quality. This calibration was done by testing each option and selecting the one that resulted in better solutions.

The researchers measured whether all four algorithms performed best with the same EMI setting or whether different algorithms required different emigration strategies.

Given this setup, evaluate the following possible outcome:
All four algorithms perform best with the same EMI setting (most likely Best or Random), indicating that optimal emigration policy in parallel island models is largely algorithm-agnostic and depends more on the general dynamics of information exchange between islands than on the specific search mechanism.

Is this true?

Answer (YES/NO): NO